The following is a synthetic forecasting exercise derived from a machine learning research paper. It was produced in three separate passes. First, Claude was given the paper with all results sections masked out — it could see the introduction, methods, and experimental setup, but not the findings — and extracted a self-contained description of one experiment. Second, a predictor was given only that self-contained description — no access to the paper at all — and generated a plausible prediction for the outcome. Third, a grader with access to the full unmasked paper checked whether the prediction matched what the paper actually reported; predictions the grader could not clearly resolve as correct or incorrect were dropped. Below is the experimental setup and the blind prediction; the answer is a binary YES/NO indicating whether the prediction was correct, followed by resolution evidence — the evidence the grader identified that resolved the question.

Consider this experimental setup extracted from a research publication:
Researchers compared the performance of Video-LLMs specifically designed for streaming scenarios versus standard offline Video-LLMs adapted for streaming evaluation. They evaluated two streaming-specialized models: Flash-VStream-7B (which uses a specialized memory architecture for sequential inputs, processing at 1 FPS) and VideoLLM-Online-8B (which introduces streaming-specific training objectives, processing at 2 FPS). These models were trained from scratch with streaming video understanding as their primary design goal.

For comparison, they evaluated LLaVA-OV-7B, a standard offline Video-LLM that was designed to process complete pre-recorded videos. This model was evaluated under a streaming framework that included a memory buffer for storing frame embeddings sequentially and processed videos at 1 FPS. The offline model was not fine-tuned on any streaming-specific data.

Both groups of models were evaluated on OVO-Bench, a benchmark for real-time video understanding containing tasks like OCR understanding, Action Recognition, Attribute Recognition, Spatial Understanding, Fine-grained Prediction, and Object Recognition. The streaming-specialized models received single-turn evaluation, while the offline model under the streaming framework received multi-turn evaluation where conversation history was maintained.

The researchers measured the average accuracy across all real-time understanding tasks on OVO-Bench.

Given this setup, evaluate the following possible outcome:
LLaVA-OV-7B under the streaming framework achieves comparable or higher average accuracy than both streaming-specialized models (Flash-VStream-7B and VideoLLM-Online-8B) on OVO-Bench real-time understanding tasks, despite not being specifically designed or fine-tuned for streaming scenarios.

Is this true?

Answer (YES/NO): YES